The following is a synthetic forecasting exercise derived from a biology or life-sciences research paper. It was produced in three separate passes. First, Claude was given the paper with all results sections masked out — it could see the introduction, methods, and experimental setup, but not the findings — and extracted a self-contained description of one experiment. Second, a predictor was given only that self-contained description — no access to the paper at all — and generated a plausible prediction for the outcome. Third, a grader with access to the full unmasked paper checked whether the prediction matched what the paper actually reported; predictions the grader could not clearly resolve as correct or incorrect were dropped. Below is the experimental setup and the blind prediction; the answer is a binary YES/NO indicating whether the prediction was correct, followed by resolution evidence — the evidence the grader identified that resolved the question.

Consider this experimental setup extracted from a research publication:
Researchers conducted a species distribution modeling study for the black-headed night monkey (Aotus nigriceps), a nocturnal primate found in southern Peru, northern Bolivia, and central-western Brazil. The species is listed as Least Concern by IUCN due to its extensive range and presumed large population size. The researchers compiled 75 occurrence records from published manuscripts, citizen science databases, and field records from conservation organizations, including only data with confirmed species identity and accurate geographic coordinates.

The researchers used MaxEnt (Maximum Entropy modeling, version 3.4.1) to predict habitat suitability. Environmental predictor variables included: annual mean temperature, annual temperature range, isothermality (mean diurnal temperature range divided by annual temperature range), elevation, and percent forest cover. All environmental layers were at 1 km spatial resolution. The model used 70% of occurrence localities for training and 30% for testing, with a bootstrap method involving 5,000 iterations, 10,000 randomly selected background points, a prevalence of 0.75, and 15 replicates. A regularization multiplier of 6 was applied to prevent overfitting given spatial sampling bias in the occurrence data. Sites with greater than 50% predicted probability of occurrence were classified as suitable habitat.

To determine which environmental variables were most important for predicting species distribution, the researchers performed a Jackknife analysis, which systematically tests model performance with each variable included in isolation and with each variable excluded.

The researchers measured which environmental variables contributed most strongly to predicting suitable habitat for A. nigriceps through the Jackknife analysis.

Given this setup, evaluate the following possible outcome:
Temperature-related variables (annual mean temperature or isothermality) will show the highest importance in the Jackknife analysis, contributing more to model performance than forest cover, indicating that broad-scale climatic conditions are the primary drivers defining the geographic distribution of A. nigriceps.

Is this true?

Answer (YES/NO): YES